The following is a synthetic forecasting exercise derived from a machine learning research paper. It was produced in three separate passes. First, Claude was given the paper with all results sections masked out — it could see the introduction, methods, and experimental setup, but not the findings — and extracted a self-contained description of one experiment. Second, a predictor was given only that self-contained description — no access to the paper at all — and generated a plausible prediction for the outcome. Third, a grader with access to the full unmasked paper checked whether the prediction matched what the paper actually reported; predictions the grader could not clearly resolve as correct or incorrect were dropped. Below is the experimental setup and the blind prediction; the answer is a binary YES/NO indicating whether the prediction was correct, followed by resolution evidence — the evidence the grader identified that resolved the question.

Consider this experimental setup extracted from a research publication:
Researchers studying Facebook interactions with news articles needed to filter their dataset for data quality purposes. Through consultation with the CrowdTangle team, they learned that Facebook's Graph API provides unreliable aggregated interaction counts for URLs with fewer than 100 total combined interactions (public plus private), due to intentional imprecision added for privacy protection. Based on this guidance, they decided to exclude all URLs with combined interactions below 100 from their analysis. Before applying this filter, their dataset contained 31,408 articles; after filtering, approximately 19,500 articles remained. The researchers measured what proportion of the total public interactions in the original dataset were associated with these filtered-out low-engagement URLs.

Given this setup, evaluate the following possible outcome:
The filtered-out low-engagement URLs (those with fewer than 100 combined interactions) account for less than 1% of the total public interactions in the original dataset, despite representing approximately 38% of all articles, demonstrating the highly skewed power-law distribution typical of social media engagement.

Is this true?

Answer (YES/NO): NO